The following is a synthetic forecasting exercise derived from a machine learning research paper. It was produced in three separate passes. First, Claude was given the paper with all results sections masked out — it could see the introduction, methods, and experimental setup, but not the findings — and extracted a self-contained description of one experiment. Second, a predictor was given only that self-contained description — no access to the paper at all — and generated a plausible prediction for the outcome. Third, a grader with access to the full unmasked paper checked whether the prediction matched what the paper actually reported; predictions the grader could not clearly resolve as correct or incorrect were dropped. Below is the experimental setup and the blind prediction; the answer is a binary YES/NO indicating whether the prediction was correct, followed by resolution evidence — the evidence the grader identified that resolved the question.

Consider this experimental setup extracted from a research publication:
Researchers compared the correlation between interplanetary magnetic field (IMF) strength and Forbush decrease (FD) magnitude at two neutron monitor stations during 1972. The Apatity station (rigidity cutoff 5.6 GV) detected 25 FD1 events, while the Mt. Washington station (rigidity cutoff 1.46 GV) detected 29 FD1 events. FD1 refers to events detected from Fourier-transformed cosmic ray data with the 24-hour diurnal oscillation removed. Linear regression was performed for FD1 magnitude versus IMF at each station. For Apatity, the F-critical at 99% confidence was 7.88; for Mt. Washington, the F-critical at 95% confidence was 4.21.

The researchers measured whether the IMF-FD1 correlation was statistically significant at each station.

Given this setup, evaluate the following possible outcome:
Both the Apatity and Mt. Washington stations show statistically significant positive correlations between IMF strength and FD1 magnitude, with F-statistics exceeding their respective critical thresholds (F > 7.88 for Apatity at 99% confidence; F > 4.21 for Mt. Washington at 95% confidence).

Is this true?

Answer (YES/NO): NO